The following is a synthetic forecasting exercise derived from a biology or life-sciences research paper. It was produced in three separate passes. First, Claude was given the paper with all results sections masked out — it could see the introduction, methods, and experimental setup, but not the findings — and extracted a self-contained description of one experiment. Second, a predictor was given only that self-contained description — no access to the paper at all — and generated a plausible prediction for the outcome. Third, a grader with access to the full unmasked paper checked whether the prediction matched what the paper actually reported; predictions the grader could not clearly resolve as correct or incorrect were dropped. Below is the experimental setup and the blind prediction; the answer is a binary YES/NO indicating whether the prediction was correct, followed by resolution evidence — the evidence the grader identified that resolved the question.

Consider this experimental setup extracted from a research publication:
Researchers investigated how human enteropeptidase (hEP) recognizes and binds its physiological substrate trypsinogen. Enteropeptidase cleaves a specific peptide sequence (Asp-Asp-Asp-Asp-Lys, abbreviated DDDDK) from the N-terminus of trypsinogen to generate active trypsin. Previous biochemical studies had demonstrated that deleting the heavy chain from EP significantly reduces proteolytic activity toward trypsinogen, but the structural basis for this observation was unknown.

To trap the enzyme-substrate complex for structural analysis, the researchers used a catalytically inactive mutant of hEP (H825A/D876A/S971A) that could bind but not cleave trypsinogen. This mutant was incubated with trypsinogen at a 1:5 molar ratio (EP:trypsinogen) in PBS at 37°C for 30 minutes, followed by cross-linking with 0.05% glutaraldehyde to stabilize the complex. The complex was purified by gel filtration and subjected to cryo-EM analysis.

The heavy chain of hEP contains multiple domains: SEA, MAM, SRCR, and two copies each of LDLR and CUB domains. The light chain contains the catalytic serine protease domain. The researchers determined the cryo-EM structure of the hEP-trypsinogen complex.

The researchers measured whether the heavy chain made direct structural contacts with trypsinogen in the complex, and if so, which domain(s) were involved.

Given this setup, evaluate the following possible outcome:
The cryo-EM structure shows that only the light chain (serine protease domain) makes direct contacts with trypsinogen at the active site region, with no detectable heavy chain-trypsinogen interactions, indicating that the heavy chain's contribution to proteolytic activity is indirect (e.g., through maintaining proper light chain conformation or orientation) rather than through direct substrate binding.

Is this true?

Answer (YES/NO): NO